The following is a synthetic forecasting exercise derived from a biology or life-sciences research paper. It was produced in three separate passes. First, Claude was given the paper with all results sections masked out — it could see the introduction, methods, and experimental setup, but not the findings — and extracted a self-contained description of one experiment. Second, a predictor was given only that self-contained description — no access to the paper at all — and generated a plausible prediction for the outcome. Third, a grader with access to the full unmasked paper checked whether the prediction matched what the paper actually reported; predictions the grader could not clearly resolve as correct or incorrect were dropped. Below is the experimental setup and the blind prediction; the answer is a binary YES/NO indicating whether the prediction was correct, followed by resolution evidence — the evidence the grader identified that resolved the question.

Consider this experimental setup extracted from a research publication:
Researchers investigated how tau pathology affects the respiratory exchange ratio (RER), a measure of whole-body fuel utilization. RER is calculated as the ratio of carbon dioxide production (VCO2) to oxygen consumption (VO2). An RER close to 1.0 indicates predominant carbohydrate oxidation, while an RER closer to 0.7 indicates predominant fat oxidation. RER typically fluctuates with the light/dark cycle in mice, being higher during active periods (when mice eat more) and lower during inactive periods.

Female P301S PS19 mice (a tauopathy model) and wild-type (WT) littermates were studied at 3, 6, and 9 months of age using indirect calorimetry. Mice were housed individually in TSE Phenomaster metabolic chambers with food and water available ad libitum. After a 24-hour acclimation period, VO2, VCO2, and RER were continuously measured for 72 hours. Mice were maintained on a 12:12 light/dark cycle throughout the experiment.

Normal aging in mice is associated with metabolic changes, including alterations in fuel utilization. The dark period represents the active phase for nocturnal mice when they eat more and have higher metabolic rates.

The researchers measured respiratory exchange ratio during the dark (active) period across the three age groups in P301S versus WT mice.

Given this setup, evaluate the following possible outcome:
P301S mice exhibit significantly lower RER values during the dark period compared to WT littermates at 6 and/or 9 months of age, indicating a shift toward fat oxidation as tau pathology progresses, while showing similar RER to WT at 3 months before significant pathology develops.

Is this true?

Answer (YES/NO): NO